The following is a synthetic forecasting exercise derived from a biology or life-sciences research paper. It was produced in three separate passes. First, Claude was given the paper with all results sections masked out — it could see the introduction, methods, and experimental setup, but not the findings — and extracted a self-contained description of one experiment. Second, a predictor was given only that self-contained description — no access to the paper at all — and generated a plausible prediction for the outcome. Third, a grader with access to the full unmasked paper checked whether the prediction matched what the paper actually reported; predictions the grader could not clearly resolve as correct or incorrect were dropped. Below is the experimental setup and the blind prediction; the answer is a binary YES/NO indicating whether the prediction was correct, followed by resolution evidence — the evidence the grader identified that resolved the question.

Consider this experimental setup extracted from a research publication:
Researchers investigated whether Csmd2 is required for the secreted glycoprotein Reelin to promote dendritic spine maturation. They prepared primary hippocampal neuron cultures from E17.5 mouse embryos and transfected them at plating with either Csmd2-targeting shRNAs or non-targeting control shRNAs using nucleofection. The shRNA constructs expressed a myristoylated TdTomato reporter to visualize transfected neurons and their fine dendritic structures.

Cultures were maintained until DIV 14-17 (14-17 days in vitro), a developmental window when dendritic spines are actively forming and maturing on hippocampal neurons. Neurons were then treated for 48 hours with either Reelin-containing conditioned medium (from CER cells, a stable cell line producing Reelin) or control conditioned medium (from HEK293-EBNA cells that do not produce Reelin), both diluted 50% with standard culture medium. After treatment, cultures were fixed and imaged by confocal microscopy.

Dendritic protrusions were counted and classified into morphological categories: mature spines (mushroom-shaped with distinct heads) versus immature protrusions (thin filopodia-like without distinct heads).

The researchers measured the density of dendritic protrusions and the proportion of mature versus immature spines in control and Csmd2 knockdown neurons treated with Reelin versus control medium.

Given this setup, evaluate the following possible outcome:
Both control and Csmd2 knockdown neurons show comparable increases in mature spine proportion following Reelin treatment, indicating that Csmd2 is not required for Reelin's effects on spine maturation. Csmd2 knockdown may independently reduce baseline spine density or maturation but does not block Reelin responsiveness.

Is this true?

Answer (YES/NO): NO